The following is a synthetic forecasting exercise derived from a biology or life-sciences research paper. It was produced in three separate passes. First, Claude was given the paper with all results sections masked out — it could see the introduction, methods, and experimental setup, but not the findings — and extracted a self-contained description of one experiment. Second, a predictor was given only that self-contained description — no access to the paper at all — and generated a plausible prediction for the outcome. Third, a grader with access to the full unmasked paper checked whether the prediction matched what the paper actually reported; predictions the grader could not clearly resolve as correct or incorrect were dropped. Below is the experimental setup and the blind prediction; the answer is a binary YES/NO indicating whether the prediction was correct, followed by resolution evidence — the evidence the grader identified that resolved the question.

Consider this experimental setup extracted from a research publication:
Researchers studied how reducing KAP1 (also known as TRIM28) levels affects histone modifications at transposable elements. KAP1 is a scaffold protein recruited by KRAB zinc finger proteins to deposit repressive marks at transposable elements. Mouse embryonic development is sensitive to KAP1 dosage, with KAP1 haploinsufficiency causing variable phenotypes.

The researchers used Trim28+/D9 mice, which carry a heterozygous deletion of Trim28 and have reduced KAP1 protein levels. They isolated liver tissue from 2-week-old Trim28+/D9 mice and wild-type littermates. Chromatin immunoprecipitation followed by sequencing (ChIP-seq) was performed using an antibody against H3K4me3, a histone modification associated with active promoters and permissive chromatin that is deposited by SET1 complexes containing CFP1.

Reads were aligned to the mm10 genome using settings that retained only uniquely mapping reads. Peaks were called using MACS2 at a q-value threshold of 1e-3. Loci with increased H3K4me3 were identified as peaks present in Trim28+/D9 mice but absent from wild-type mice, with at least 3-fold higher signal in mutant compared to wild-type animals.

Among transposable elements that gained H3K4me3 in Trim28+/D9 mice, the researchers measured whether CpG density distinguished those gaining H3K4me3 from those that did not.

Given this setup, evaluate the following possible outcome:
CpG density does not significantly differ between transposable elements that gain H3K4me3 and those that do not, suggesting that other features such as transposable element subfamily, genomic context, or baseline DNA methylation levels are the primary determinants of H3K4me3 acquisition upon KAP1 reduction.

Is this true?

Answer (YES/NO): NO